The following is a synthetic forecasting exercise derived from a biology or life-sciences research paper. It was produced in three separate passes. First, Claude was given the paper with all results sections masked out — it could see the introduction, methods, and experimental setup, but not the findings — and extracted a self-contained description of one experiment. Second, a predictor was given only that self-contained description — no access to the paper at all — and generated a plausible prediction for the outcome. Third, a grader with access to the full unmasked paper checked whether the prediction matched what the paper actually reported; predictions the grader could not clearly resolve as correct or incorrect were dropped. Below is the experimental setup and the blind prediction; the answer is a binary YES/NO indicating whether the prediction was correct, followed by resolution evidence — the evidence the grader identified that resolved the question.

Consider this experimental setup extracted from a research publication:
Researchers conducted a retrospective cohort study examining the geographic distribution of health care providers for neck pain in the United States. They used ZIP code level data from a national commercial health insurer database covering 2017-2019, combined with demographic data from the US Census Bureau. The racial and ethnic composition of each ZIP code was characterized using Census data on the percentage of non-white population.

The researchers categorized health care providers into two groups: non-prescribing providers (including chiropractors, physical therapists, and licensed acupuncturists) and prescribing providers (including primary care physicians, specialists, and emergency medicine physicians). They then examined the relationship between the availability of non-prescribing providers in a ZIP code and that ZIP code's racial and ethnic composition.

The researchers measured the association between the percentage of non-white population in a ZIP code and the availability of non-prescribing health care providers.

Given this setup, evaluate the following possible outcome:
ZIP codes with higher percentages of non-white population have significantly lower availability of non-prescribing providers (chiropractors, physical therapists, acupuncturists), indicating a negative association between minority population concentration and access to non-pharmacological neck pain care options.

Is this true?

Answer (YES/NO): YES